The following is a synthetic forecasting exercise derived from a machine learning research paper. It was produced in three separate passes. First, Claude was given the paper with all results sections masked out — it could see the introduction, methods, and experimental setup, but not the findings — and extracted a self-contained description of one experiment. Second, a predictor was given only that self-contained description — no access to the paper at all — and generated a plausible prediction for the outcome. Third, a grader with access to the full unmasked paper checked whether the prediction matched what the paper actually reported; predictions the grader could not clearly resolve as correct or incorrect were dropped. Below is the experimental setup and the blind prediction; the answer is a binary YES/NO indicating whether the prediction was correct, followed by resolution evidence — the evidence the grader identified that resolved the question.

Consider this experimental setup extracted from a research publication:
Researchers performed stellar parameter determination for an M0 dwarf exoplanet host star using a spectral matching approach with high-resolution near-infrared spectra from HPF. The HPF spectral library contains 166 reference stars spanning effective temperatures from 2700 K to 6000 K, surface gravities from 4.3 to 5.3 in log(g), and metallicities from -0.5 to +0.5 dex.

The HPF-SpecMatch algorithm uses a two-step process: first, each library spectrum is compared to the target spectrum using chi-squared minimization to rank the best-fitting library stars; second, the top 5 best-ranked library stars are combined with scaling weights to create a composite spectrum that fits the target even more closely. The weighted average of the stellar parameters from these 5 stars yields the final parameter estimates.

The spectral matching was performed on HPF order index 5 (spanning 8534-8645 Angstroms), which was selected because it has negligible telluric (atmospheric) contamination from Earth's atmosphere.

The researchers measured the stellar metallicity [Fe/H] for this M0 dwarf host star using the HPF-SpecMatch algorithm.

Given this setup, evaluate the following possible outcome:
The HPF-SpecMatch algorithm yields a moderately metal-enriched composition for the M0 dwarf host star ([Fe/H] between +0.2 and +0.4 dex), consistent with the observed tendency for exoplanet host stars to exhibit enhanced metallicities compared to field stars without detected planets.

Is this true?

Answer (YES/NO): NO